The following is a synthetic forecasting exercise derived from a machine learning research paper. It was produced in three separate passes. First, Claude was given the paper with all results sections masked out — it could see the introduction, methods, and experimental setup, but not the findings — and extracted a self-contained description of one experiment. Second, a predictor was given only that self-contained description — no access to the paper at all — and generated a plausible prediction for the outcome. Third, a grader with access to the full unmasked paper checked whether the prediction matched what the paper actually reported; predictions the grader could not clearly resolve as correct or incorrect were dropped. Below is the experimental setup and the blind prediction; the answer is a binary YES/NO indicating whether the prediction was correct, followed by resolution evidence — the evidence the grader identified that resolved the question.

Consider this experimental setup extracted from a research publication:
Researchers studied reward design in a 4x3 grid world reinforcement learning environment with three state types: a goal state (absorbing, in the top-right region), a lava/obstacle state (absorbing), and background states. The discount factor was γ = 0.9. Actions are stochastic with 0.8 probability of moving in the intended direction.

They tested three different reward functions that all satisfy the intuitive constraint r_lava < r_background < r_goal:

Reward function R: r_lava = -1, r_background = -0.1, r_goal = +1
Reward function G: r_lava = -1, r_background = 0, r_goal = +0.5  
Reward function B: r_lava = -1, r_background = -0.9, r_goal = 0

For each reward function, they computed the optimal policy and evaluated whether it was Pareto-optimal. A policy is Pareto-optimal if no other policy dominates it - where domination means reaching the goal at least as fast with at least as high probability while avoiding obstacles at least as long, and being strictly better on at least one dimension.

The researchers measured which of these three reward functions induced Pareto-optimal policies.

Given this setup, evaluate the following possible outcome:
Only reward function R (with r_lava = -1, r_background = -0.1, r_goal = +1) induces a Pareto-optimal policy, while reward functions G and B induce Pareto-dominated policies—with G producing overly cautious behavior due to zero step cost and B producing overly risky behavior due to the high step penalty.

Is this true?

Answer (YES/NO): NO